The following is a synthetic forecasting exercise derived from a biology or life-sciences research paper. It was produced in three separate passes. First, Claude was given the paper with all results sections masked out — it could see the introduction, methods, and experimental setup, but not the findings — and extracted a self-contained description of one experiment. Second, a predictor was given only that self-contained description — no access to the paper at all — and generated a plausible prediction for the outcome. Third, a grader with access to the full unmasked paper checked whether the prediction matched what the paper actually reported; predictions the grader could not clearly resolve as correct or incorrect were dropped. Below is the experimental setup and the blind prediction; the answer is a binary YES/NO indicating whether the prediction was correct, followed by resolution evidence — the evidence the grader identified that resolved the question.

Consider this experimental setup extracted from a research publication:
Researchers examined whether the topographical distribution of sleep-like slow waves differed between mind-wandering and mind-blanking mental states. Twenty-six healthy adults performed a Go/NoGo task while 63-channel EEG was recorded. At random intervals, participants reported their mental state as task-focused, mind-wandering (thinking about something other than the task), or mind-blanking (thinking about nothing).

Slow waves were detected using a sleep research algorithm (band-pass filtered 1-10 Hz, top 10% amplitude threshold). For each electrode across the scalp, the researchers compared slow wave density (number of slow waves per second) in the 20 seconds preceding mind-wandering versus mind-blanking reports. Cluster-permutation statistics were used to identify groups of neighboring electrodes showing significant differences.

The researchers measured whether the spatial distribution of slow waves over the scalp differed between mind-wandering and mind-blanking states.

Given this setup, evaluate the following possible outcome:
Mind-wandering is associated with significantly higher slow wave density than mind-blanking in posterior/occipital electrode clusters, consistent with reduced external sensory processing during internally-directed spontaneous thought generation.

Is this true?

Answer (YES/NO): NO